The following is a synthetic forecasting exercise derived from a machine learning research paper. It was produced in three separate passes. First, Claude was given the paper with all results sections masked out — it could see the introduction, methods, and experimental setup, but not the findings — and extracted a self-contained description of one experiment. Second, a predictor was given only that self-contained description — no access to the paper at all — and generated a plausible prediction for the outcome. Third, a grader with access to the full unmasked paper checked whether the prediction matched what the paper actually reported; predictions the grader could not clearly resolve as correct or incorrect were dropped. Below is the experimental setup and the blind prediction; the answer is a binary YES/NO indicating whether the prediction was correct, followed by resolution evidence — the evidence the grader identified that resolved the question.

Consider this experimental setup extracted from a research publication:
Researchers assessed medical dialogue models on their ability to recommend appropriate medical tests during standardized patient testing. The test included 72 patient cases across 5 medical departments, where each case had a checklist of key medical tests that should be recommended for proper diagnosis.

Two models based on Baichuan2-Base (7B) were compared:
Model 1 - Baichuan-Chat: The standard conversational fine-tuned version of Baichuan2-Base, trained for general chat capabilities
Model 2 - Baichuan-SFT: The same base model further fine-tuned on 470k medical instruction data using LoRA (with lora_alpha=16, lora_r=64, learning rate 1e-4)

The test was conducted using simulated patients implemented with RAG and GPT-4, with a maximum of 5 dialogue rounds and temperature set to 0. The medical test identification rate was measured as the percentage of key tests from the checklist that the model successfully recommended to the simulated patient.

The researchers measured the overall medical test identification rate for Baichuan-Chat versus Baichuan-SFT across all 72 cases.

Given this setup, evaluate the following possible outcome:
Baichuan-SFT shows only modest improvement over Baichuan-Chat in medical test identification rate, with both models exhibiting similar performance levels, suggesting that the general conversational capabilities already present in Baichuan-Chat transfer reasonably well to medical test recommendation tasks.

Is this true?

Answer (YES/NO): NO